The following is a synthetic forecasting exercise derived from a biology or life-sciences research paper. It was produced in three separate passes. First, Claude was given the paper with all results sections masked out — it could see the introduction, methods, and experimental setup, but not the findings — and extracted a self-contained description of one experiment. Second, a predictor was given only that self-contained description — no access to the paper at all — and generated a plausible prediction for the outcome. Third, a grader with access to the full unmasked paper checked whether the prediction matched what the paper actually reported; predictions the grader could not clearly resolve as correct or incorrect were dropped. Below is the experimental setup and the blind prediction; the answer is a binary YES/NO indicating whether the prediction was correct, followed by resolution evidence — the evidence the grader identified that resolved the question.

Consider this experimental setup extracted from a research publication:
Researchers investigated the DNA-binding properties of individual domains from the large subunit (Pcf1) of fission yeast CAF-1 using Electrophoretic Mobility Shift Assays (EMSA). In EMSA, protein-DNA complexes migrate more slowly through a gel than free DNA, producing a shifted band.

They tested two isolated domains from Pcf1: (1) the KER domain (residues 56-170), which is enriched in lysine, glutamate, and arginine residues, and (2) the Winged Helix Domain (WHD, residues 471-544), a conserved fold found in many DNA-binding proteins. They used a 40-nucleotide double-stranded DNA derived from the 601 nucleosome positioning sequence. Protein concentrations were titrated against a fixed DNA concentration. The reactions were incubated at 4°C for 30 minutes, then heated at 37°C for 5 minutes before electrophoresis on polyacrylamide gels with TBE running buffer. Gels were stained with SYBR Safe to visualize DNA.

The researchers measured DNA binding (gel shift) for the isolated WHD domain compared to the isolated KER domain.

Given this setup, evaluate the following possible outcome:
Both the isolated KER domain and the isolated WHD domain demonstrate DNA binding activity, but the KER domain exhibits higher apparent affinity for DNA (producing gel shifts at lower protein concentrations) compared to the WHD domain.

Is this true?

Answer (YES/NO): NO